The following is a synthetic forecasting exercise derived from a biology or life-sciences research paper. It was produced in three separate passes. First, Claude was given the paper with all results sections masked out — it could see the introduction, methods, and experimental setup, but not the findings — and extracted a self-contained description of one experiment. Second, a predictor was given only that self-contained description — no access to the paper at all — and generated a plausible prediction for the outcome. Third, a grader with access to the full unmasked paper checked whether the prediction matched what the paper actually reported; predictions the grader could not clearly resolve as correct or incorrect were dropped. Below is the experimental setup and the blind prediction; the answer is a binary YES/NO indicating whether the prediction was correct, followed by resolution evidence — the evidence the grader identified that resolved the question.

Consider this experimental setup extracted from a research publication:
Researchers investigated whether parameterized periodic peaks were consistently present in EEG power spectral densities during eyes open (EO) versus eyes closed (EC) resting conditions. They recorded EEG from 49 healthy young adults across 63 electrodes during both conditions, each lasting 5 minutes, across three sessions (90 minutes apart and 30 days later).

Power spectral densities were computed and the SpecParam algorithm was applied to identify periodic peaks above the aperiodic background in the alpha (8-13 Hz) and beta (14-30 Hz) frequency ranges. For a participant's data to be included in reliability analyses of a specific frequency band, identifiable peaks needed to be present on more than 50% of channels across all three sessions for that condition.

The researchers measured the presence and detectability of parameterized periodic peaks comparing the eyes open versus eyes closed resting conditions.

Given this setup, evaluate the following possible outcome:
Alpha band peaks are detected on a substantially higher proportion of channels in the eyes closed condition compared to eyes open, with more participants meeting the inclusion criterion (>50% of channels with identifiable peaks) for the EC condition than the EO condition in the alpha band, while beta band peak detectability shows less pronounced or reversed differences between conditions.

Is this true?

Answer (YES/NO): NO